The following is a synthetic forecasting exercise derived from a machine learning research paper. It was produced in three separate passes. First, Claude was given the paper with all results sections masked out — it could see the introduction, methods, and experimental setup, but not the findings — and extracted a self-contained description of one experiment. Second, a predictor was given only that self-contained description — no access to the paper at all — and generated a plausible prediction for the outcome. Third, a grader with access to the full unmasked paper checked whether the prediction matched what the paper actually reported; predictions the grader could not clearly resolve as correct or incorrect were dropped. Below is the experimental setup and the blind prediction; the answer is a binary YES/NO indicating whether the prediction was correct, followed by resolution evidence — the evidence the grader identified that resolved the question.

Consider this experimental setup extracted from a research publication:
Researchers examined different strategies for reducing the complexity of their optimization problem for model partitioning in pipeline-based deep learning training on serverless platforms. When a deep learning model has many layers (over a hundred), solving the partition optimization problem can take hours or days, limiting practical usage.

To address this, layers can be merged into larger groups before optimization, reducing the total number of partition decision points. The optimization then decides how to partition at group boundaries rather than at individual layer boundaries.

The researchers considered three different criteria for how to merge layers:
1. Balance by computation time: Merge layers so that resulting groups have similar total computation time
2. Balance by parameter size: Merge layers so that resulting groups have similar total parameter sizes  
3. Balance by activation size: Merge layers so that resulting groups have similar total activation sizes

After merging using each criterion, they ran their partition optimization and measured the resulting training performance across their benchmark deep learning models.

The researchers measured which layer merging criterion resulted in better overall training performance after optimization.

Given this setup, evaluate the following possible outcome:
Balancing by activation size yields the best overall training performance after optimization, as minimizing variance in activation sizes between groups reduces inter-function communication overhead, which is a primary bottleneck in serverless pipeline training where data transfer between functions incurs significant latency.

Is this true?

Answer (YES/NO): NO